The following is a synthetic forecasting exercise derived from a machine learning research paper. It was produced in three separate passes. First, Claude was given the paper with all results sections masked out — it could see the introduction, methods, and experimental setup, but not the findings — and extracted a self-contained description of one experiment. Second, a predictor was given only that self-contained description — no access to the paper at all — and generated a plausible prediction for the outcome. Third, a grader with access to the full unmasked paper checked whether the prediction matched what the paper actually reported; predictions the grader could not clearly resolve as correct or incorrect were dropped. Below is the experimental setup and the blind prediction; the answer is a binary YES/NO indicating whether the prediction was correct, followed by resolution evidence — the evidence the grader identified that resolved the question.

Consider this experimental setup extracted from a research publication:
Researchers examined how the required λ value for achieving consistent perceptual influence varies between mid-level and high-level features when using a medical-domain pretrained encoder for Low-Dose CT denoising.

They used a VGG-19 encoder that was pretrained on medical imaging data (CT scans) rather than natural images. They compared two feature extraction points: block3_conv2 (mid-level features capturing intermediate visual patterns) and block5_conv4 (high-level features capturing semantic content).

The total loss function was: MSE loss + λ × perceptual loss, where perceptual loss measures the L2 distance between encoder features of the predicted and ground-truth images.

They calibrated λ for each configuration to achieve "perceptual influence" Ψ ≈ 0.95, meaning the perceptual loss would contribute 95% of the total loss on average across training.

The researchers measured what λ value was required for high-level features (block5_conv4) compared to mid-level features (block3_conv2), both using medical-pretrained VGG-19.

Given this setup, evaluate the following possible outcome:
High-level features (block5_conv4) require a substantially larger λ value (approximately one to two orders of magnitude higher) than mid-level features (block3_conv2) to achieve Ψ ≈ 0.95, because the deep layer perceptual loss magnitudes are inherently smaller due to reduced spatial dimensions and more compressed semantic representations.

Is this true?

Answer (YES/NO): YES